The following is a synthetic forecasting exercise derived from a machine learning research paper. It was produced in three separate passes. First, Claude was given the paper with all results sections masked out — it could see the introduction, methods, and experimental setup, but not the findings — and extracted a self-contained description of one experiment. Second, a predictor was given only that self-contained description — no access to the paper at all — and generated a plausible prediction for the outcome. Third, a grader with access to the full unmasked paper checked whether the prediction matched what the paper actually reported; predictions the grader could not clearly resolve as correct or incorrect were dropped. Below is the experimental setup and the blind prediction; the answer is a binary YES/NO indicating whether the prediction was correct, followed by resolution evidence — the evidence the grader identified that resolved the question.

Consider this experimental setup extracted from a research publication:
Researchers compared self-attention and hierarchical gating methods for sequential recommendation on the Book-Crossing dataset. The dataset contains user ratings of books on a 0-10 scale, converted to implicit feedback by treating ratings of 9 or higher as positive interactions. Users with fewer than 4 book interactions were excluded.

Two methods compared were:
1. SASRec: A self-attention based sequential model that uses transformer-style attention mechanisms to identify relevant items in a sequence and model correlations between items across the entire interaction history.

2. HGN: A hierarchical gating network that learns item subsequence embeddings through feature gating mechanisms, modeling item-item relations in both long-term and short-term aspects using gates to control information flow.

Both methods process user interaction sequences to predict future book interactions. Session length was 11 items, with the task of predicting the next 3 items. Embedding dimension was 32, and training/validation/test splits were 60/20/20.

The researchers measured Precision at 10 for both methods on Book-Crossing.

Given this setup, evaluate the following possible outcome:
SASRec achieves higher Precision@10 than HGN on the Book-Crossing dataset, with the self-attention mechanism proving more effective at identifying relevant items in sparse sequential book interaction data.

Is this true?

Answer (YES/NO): NO